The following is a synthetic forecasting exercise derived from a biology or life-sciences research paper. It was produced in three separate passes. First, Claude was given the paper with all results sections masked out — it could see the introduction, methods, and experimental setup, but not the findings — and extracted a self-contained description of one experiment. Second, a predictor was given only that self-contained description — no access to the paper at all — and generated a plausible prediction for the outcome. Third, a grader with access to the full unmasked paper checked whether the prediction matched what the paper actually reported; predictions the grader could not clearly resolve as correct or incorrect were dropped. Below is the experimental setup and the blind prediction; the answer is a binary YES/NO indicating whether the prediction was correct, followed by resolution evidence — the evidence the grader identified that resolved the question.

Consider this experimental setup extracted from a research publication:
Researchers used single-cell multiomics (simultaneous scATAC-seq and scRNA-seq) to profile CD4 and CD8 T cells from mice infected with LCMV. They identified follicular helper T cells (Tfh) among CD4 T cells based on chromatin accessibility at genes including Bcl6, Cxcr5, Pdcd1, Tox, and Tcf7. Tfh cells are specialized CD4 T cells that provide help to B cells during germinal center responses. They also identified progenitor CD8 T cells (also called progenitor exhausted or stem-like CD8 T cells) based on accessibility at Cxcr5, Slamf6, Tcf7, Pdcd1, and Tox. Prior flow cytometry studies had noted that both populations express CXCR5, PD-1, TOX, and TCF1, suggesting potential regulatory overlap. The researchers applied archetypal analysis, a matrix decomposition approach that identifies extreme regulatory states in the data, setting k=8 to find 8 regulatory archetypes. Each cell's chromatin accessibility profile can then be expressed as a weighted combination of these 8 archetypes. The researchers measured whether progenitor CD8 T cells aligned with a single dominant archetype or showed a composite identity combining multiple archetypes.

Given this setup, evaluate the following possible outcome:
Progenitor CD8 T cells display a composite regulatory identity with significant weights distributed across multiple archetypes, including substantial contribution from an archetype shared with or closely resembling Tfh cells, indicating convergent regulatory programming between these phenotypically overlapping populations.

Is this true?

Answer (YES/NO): YES